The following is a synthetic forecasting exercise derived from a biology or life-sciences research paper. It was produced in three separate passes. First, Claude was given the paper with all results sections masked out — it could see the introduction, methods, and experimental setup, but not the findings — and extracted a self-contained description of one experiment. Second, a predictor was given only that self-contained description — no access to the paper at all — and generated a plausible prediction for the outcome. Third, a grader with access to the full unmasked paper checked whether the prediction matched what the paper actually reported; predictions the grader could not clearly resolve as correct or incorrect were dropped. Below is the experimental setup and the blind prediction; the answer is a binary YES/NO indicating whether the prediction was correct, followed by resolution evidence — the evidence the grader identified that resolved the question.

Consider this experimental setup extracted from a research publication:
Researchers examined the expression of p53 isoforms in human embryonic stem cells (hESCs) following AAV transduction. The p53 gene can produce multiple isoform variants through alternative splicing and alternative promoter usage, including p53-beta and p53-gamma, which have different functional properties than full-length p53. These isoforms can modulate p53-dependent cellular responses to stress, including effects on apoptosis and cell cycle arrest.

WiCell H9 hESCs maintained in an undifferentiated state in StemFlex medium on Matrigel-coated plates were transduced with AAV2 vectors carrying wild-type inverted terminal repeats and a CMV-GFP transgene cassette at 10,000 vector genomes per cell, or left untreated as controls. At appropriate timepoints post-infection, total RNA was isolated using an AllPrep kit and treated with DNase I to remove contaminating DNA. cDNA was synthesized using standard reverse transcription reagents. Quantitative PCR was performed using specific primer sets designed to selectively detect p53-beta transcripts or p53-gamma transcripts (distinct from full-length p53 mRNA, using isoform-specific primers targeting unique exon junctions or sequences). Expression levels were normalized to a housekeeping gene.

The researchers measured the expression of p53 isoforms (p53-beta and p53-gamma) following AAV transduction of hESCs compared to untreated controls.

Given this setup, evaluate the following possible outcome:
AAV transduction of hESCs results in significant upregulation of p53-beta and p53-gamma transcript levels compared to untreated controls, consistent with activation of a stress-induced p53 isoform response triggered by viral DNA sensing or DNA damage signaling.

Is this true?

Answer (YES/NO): NO